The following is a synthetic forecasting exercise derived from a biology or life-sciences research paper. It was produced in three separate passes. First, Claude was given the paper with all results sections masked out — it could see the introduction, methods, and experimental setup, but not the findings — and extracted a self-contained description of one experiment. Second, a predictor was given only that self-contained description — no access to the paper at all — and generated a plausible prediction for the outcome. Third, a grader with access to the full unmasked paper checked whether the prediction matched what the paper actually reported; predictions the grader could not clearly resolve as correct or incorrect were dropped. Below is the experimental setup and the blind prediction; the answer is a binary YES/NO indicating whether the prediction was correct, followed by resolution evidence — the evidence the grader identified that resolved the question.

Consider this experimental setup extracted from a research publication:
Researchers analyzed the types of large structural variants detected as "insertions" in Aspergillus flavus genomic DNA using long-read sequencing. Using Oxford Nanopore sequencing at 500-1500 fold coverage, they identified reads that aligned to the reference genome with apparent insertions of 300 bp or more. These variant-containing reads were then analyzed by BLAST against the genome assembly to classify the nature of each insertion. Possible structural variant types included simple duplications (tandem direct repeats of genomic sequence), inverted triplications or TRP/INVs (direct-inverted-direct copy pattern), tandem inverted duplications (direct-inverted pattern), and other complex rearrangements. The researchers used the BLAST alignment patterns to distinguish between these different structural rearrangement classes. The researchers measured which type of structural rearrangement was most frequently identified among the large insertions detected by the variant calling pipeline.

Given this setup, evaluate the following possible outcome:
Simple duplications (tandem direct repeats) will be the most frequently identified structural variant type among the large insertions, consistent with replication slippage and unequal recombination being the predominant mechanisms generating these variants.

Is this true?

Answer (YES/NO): NO